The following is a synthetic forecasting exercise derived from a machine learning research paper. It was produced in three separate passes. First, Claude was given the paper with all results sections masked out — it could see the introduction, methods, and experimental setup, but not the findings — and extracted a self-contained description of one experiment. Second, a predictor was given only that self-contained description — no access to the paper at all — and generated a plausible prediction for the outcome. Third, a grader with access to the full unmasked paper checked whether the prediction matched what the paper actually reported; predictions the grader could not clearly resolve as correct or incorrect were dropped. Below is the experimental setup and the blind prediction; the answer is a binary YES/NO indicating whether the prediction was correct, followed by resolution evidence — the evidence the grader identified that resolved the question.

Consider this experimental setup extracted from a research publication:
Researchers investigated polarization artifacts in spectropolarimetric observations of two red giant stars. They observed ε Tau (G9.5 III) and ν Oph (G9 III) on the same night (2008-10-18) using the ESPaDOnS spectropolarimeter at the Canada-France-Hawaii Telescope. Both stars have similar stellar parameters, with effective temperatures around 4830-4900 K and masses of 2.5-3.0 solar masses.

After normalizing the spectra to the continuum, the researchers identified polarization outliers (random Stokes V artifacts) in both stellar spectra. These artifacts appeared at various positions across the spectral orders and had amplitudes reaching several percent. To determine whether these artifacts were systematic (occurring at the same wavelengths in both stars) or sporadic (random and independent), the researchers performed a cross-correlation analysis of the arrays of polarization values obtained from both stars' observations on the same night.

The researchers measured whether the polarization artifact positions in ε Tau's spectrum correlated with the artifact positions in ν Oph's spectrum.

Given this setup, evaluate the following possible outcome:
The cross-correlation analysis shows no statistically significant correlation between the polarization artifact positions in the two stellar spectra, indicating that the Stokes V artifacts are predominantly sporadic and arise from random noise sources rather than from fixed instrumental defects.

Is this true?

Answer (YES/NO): YES